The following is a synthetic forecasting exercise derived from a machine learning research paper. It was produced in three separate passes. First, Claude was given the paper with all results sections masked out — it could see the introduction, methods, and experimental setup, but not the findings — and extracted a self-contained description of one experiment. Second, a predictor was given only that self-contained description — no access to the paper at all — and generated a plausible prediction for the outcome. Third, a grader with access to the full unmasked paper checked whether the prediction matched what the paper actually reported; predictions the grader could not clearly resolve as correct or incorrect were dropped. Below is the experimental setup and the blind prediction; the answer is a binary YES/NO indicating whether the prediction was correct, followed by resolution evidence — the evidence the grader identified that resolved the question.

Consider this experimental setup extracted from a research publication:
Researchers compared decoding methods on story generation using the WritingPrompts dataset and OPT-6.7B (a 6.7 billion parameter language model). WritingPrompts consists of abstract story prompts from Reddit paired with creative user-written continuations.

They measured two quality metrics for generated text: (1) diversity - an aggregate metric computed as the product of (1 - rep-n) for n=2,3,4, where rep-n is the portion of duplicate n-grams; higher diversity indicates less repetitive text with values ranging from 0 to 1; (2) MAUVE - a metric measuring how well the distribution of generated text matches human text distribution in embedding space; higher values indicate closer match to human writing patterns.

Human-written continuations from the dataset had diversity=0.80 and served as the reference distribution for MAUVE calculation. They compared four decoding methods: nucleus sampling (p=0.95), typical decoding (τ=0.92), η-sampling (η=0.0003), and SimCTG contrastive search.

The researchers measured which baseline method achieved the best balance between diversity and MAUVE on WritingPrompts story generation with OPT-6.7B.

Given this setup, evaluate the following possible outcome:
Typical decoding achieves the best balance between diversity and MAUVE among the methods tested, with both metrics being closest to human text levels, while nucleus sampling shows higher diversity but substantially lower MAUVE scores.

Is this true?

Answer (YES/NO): NO